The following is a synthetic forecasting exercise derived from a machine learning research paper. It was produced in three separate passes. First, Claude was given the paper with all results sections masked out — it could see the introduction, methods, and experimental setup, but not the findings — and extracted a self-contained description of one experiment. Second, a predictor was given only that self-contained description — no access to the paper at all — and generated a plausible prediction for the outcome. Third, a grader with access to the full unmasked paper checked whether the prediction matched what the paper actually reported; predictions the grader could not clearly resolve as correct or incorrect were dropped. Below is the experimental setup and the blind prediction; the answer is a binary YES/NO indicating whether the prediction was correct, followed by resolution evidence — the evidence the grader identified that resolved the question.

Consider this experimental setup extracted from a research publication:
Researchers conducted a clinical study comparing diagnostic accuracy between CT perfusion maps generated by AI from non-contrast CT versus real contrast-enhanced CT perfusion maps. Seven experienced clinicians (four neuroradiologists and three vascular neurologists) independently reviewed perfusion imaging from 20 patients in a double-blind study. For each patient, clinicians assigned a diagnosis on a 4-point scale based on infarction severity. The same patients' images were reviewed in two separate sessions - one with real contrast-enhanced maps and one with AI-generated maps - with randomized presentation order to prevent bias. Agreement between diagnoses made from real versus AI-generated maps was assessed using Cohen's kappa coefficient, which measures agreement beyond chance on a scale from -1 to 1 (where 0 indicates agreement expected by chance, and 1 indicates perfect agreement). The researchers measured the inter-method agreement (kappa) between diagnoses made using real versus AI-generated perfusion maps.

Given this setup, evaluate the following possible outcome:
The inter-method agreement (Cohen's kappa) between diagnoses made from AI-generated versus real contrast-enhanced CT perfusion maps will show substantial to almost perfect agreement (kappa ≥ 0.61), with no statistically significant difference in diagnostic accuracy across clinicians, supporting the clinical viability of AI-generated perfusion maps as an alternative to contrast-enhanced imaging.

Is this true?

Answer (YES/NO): NO